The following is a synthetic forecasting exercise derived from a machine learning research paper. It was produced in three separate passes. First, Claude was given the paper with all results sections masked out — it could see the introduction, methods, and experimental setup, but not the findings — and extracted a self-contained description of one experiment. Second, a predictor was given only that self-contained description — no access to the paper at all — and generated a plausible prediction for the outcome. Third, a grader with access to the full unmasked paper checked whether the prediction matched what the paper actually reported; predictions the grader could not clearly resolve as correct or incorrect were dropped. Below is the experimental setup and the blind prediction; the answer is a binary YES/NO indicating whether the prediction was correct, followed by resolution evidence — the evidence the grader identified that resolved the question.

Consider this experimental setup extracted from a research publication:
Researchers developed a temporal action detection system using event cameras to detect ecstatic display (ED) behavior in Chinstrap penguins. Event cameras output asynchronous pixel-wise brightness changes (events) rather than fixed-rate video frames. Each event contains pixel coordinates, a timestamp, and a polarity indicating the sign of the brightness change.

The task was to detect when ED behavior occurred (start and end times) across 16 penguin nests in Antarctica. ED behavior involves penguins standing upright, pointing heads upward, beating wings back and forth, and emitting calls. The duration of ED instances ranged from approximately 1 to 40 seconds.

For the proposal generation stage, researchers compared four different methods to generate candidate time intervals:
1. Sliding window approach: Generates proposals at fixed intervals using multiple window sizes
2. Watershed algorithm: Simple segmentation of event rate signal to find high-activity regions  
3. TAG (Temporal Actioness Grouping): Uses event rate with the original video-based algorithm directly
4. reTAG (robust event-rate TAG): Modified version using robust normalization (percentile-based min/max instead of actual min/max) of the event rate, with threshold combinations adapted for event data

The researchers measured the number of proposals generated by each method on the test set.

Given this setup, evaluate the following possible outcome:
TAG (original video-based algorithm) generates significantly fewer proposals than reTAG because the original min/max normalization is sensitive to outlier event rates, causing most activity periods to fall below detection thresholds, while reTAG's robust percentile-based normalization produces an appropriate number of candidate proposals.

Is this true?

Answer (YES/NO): YES